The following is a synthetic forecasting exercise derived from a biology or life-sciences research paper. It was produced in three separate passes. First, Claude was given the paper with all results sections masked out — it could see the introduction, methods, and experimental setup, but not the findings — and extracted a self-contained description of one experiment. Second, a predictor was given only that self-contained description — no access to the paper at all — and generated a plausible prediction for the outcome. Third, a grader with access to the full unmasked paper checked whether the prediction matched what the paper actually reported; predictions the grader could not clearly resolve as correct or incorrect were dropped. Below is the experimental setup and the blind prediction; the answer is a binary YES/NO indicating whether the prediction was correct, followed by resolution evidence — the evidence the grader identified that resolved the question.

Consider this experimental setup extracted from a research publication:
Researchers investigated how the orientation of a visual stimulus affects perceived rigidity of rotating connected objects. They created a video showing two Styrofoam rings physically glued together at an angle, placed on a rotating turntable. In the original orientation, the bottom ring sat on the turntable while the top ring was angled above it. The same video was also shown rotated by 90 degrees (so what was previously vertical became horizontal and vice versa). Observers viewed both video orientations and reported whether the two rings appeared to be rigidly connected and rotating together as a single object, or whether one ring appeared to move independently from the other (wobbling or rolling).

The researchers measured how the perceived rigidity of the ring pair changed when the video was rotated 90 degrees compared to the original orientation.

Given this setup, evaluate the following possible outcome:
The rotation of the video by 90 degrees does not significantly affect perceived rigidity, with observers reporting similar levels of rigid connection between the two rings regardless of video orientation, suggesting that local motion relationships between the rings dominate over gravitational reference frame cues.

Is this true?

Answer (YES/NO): NO